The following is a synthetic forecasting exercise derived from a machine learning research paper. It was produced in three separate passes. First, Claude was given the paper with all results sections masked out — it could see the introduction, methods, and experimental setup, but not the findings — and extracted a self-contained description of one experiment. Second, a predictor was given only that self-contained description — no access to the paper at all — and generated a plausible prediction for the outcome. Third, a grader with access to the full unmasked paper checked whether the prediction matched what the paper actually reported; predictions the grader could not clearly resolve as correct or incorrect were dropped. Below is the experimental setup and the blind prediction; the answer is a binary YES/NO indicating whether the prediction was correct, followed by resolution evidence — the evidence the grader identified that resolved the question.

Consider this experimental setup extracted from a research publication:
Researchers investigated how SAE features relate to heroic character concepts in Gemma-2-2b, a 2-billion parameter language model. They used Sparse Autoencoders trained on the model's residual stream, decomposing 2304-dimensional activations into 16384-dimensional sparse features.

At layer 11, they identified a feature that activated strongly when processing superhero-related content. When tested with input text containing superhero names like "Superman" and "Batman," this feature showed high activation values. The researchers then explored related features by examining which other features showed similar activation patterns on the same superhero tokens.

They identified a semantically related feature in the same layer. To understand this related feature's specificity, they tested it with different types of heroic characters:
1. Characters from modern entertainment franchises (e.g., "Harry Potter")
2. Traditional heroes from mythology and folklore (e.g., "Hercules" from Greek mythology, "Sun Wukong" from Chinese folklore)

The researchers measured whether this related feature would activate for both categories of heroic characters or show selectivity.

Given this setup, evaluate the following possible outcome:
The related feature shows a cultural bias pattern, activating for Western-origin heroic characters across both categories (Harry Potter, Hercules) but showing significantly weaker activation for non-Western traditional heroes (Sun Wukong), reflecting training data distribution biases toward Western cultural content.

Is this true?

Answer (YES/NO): NO